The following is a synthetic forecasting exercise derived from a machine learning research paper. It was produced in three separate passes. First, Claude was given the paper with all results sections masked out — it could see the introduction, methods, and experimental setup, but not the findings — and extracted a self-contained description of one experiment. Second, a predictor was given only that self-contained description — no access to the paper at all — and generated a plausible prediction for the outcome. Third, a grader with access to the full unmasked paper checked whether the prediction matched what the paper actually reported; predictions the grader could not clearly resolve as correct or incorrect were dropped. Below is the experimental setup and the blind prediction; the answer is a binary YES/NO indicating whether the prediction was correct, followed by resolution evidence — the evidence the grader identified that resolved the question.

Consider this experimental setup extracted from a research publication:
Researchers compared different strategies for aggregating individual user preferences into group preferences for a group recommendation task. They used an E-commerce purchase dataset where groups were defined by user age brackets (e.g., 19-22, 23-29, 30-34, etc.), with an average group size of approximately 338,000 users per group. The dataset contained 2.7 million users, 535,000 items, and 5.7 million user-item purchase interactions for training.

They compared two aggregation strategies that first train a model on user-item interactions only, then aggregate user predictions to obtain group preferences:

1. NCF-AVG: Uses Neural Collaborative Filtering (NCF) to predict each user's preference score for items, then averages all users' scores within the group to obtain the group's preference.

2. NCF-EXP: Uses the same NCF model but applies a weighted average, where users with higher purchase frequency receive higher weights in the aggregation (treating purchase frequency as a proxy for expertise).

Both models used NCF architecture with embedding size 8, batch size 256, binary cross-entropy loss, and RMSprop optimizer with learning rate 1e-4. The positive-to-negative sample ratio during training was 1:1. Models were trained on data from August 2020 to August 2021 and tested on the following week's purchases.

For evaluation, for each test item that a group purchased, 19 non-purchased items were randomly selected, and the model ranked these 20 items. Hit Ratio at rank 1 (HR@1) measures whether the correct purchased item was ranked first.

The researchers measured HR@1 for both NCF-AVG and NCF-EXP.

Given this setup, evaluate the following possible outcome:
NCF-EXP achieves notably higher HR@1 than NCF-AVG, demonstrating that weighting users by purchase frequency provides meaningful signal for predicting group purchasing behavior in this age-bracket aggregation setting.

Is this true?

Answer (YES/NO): NO